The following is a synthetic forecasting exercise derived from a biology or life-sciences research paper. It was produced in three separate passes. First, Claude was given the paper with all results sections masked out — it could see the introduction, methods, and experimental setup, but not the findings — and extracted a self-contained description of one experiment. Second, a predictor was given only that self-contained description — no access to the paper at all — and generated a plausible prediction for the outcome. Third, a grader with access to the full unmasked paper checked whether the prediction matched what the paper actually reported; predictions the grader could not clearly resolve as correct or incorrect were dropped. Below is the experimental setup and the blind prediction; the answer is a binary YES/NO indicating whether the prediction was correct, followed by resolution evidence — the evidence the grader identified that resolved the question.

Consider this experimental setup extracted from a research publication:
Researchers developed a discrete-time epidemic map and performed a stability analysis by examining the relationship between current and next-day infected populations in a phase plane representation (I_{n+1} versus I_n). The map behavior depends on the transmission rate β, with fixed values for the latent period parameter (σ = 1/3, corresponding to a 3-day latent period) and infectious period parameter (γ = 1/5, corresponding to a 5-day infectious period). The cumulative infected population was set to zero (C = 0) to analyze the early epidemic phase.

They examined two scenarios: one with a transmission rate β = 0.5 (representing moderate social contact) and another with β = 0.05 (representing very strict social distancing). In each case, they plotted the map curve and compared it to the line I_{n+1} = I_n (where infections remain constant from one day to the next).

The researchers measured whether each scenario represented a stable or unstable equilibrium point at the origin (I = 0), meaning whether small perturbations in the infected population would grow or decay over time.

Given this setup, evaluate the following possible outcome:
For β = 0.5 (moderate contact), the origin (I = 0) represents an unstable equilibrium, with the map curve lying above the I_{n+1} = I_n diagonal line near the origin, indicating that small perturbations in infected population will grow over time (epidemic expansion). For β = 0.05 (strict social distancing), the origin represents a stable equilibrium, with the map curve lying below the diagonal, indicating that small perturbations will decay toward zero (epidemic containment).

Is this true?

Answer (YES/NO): YES